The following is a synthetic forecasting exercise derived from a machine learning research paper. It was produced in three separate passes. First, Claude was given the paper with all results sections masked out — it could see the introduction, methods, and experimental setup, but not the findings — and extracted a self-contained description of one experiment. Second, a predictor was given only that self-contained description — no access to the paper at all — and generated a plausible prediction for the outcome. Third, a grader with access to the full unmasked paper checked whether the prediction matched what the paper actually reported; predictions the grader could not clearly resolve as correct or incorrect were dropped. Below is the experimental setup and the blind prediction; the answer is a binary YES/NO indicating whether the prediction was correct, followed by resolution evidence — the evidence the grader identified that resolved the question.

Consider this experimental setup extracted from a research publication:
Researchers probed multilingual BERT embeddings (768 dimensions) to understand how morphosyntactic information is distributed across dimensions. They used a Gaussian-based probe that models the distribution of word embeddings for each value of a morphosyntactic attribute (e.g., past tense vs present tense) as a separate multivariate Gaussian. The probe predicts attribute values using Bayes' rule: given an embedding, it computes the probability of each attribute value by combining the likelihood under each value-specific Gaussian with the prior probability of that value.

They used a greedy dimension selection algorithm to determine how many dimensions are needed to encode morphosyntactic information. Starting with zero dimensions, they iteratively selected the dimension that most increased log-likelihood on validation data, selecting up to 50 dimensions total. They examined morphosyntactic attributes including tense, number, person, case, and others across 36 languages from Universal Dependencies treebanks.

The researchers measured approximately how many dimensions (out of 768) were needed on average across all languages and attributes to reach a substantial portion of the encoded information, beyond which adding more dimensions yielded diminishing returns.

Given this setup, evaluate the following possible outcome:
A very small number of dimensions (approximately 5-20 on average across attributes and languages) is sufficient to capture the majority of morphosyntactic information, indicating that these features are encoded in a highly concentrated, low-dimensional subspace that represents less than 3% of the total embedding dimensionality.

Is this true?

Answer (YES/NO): NO